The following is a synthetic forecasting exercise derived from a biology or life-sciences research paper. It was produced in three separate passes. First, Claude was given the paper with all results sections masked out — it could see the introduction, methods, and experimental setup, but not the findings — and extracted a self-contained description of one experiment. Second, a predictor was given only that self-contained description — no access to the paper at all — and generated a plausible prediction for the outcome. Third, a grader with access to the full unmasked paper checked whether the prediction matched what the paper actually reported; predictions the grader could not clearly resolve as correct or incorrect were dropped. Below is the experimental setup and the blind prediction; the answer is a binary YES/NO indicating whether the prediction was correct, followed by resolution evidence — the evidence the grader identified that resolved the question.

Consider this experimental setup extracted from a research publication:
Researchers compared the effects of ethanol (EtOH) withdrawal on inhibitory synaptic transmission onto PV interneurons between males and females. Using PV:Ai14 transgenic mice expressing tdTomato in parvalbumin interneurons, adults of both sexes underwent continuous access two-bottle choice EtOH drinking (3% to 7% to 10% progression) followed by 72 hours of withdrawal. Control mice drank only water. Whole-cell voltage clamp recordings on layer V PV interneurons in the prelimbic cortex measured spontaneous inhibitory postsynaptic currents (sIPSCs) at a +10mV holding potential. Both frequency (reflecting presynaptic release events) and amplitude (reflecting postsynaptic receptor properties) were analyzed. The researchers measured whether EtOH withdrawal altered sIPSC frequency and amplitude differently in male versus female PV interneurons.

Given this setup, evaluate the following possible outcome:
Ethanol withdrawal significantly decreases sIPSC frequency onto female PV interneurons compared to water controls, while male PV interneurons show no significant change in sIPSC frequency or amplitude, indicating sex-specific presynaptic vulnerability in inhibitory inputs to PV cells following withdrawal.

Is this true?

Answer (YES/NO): NO